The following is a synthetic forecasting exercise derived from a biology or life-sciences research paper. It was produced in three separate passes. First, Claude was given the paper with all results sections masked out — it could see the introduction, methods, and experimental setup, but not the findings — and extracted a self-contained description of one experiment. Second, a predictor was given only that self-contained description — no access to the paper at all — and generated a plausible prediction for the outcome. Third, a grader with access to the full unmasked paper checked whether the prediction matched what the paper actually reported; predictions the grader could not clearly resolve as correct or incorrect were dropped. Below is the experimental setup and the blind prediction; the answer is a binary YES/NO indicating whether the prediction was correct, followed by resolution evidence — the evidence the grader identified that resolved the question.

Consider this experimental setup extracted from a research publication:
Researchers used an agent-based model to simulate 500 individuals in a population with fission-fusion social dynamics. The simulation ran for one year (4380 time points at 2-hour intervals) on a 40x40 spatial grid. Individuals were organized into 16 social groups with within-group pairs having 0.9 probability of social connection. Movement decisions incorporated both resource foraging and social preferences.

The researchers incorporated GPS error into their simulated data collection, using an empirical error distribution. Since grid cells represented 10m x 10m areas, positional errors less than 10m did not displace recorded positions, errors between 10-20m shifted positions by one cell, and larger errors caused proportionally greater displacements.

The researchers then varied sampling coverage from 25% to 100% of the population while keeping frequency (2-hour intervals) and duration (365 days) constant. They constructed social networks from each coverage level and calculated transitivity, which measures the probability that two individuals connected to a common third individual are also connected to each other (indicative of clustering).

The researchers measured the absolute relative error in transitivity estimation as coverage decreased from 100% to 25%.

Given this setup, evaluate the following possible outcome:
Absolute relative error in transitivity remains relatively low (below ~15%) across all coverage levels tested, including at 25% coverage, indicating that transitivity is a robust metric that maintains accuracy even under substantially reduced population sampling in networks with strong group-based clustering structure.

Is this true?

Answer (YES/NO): YES